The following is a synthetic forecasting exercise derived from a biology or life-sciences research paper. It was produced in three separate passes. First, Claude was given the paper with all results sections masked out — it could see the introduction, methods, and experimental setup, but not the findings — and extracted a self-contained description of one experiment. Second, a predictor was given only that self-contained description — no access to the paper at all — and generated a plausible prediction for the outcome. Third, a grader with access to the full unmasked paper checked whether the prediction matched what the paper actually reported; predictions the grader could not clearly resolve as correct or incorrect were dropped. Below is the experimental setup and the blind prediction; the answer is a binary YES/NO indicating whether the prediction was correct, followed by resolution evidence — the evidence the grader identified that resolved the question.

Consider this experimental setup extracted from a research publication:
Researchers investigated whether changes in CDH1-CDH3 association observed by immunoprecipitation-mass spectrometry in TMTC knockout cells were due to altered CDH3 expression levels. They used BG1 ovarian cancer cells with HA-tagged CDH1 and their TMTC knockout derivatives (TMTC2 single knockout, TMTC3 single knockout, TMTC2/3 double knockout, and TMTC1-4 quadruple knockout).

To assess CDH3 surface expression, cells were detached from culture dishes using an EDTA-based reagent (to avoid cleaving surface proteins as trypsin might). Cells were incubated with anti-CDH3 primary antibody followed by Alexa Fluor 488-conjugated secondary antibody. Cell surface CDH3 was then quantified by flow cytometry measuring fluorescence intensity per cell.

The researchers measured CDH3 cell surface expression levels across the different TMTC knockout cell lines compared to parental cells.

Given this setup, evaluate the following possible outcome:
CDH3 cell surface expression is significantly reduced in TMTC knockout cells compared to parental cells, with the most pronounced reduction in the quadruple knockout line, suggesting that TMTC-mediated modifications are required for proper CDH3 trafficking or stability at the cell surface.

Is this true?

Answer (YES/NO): NO